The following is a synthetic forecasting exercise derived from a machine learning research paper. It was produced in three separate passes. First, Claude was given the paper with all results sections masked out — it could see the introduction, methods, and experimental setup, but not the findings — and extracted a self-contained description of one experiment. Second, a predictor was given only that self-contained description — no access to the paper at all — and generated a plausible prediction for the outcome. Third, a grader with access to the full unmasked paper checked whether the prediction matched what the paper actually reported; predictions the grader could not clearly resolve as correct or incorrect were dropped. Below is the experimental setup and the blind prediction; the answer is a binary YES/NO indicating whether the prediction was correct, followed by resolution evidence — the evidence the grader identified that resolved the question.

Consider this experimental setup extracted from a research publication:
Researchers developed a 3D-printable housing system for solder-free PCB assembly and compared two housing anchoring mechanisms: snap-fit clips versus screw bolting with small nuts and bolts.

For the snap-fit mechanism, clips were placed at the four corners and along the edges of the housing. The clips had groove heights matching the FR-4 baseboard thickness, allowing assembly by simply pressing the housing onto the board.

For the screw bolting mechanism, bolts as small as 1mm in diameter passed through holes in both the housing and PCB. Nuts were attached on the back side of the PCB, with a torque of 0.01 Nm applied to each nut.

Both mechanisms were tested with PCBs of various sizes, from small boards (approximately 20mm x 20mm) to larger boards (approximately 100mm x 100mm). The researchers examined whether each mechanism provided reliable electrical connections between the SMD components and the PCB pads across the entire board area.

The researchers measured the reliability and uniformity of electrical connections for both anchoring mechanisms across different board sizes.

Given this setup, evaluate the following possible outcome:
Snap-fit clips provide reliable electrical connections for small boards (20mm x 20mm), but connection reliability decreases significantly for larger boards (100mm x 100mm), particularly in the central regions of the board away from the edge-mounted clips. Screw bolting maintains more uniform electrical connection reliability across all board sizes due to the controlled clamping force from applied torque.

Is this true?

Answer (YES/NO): YES